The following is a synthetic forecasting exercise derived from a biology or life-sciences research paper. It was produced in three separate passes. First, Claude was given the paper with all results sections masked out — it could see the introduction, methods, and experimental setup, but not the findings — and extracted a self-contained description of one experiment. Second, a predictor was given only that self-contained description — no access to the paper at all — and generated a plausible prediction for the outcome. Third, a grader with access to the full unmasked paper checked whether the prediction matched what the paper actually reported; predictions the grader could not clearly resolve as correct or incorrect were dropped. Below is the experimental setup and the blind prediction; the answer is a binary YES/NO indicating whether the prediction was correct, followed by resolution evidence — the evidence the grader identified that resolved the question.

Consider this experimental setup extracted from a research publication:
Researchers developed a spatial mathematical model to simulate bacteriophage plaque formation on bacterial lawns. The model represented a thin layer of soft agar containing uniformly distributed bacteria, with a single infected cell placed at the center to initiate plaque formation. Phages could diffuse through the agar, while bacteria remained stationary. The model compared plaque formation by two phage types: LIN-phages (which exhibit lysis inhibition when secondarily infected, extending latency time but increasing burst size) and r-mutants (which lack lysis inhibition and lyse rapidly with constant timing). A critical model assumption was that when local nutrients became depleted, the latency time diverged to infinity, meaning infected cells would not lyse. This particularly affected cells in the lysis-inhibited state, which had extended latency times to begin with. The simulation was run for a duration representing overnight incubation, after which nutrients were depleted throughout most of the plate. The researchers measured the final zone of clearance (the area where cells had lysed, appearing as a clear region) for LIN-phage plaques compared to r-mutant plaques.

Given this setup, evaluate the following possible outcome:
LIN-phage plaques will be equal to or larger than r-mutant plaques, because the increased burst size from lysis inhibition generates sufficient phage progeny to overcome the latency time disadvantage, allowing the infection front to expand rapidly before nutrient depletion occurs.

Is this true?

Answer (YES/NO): NO